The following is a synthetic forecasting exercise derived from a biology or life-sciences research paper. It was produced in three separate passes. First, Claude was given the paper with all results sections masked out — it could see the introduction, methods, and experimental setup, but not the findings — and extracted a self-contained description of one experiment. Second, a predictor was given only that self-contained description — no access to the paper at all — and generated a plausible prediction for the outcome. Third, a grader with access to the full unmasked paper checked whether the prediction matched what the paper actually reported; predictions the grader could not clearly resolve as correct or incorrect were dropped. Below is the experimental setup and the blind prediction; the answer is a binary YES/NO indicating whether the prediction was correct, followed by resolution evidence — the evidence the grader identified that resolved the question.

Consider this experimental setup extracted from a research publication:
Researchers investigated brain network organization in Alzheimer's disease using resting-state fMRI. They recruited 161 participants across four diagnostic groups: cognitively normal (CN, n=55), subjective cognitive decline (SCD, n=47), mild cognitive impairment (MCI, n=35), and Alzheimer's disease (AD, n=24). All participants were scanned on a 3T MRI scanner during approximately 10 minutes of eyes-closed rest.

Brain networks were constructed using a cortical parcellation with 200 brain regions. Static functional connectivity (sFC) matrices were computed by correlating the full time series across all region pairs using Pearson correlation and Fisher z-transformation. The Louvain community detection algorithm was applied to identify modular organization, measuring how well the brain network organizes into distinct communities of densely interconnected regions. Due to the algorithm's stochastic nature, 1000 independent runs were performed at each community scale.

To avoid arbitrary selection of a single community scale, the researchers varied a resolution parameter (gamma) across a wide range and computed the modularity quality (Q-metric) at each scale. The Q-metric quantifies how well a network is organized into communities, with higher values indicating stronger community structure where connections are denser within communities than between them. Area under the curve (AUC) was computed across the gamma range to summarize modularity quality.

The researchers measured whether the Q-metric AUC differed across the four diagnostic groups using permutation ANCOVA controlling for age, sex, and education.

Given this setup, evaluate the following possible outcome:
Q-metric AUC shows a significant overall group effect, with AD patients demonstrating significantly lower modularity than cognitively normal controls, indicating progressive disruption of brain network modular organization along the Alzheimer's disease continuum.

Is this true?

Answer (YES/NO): NO